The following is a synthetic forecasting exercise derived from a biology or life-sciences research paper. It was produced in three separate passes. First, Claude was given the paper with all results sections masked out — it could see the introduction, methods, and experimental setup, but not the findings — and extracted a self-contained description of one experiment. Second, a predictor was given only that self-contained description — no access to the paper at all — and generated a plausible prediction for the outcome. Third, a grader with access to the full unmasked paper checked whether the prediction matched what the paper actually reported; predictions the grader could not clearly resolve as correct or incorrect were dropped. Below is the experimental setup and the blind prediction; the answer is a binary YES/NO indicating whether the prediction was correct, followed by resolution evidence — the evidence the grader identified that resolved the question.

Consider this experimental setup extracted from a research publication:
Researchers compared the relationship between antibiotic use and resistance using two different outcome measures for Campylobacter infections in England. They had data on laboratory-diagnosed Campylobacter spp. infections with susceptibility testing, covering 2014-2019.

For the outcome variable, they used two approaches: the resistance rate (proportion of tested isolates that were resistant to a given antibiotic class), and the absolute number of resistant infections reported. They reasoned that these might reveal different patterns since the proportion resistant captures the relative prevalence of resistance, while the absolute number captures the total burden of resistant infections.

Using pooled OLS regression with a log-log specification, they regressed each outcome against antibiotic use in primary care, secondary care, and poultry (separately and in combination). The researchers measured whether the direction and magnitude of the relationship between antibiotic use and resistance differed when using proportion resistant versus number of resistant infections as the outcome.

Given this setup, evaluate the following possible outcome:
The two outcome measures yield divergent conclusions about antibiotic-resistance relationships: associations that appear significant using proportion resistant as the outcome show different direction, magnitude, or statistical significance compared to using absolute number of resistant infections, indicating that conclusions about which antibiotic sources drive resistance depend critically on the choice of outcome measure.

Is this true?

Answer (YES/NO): YES